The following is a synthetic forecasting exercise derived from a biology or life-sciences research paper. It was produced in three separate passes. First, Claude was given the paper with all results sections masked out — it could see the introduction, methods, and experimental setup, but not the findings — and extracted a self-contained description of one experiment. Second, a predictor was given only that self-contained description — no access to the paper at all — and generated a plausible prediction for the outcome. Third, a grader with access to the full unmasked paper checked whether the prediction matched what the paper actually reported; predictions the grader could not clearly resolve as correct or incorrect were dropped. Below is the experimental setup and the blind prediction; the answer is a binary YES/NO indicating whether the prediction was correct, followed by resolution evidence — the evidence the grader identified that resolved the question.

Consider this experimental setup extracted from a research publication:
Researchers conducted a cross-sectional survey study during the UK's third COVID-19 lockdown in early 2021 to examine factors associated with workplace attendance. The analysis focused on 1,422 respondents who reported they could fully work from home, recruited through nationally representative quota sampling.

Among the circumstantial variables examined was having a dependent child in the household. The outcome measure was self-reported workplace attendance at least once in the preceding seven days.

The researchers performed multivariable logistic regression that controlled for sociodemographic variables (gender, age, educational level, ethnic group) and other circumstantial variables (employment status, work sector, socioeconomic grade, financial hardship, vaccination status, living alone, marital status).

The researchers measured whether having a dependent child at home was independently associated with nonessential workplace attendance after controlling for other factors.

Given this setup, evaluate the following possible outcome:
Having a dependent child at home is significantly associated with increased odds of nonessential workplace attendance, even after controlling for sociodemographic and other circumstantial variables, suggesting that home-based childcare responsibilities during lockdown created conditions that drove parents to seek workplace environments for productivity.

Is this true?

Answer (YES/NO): YES